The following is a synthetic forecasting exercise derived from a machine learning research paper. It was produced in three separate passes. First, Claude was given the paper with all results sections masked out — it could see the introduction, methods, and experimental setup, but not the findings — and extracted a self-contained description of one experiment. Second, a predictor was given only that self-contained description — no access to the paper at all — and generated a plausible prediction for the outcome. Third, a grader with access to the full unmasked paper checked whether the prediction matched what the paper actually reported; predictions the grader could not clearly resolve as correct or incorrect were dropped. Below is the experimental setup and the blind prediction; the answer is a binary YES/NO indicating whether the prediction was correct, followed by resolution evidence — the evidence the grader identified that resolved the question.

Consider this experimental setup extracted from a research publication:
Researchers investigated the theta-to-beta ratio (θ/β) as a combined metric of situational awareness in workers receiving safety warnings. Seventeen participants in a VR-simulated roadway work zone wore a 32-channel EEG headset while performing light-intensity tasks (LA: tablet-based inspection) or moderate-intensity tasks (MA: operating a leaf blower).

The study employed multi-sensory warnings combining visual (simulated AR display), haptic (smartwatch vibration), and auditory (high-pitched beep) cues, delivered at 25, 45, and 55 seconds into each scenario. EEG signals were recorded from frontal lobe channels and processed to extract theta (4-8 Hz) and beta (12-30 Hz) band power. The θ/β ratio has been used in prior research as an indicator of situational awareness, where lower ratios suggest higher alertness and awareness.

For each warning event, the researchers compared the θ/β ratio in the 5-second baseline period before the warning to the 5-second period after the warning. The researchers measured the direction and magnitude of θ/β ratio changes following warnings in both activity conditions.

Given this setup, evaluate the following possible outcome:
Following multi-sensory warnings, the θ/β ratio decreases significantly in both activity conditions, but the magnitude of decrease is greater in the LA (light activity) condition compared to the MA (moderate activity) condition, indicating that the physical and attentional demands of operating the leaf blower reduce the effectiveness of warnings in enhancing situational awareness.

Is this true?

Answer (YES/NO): NO